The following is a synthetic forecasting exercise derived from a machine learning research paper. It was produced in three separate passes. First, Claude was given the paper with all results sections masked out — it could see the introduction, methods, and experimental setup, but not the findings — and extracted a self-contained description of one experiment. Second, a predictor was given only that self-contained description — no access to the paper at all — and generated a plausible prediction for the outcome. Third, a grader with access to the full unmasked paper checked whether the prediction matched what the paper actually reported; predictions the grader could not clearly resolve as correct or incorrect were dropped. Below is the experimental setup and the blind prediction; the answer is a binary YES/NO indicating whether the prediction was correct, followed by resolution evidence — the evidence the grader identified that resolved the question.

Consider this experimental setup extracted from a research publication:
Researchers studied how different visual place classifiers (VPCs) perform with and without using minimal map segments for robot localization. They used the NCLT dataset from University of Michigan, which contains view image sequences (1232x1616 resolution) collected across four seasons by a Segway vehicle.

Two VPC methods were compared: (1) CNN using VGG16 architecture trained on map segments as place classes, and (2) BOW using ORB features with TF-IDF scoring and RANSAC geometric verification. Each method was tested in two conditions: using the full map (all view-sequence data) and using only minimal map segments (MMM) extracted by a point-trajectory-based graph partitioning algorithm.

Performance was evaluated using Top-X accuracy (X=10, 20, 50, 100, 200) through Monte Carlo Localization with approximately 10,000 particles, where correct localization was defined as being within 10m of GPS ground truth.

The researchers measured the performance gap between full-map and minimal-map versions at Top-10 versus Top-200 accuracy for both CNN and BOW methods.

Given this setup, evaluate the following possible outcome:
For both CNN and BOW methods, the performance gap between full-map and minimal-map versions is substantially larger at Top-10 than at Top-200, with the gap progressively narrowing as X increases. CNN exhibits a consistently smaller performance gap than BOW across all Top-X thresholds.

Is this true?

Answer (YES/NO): NO